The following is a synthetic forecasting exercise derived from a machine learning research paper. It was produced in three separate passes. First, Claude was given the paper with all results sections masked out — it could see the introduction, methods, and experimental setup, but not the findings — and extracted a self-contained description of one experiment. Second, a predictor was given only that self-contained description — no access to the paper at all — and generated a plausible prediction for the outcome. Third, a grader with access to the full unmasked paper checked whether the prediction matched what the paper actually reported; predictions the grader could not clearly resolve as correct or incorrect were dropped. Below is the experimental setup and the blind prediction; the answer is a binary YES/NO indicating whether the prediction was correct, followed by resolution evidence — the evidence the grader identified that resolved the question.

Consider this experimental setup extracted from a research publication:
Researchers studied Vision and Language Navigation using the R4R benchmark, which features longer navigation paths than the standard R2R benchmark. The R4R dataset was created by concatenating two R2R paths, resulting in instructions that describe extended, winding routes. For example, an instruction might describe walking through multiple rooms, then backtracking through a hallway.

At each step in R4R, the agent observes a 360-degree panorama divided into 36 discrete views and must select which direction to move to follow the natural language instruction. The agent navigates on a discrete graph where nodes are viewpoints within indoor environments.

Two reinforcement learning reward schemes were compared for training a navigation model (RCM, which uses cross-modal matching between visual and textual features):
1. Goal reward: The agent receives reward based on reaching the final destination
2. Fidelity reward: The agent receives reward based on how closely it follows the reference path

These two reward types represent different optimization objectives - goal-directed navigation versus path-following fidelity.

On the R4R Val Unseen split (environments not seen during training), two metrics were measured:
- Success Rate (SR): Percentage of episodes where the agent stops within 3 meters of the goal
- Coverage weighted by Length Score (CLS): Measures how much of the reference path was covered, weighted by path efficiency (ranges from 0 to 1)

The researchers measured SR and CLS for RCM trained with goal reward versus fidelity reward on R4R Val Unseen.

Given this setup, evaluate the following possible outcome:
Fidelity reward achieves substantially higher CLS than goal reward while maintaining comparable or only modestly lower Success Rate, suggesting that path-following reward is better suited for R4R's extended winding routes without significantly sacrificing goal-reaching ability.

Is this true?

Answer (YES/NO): YES